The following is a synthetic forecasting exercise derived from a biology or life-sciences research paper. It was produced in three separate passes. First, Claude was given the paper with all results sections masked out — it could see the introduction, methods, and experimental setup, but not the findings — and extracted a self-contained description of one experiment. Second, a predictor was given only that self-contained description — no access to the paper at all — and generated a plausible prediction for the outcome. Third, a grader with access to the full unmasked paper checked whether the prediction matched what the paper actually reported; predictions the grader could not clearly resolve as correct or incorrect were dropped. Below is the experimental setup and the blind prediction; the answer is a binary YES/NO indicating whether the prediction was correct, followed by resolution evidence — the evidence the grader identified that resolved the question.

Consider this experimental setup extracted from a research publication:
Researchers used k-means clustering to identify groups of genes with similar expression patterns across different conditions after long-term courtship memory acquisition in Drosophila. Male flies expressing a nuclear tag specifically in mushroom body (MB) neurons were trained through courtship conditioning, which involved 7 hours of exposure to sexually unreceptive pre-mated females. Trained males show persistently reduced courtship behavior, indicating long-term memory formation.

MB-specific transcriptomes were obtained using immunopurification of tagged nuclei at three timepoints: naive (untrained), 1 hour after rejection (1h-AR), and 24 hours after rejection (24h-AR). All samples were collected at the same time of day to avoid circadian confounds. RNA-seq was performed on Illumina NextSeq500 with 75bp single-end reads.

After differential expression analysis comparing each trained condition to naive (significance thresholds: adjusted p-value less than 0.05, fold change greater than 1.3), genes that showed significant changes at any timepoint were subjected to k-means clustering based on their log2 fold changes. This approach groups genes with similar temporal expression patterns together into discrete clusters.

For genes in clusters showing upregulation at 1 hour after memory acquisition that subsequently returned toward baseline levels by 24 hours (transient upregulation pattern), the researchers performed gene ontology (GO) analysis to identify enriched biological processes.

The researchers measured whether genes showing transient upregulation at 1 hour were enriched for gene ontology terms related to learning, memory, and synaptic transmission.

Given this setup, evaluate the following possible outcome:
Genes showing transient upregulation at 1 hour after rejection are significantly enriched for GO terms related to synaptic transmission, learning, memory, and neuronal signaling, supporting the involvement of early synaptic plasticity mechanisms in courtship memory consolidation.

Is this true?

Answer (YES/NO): YES